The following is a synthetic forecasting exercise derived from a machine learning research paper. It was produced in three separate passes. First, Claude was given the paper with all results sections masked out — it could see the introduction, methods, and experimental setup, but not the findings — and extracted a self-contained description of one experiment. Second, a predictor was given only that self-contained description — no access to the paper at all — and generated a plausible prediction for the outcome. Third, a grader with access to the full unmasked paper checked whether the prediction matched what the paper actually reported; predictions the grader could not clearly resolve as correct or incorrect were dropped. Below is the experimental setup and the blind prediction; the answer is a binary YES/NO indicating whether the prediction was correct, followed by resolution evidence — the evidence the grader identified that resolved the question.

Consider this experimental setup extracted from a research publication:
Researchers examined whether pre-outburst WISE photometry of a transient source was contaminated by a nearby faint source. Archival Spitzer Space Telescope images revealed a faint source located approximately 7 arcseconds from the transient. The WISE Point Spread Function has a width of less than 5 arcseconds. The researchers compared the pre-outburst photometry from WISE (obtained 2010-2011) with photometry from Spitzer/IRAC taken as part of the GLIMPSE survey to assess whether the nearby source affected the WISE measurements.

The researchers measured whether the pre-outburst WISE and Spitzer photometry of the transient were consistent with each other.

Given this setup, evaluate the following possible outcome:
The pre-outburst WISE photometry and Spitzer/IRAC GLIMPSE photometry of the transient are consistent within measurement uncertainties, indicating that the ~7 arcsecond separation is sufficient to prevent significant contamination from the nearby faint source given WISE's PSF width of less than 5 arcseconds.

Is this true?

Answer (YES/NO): YES